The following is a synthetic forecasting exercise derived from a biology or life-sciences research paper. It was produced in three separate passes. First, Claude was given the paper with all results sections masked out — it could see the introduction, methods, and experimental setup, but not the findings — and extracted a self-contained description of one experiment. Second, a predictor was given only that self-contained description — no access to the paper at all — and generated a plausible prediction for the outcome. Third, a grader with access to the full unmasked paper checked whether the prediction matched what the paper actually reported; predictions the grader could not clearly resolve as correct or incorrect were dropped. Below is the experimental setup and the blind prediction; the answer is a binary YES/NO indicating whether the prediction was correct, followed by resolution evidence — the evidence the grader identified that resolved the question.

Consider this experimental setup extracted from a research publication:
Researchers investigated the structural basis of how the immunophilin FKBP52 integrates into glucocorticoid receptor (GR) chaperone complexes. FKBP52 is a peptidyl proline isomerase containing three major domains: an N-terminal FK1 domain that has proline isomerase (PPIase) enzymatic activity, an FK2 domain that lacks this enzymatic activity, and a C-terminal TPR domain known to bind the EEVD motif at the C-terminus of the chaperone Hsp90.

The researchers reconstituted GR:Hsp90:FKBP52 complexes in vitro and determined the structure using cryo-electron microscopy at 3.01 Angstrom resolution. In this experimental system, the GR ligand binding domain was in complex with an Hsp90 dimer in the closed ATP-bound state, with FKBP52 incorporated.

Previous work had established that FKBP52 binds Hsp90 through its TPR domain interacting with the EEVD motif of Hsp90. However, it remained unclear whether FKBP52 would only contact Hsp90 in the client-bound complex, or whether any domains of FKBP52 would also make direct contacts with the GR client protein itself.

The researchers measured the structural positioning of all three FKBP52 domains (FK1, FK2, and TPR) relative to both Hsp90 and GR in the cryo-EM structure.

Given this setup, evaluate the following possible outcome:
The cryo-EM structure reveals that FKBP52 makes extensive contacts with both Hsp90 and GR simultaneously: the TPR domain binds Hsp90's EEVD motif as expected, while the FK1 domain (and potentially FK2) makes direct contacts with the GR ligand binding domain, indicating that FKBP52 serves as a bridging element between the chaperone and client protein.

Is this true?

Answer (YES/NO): YES